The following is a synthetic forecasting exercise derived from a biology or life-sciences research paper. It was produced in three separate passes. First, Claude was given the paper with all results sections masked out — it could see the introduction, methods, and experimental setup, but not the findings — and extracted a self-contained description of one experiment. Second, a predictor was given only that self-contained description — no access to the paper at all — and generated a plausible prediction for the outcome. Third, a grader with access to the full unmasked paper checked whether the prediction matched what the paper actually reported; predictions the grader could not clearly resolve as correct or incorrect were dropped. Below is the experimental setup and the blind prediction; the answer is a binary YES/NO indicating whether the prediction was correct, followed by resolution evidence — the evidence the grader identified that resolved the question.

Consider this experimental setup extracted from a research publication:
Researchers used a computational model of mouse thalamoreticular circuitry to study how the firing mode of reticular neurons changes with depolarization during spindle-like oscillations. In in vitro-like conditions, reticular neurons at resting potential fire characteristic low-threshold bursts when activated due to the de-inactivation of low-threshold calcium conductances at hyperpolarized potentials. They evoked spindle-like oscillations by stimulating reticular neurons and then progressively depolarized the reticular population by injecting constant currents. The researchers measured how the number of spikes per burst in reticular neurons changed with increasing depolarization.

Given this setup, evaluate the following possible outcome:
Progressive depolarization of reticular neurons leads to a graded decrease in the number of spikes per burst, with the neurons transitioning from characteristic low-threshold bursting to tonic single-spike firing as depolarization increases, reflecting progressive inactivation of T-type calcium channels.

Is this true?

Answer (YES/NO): YES